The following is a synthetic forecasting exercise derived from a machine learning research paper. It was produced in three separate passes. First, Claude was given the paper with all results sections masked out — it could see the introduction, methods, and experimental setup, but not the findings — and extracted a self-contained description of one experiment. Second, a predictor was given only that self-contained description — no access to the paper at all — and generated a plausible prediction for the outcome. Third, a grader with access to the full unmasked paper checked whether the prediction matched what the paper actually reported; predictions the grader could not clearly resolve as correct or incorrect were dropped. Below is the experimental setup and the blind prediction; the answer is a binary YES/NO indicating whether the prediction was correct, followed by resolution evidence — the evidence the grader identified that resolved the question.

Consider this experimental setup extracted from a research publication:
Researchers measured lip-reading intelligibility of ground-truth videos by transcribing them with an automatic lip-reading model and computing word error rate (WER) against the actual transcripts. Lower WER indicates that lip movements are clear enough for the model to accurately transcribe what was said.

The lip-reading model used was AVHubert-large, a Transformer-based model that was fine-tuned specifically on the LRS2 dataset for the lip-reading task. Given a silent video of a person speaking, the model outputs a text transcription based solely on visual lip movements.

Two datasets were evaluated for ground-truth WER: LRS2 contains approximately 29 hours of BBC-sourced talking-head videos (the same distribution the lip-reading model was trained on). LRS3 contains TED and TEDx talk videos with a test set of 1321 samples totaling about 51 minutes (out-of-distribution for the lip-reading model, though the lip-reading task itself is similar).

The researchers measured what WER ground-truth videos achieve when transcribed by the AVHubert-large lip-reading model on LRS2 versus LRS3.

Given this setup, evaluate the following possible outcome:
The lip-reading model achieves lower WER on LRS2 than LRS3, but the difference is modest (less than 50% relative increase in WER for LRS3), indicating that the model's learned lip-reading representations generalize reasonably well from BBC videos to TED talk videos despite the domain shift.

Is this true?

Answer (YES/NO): NO